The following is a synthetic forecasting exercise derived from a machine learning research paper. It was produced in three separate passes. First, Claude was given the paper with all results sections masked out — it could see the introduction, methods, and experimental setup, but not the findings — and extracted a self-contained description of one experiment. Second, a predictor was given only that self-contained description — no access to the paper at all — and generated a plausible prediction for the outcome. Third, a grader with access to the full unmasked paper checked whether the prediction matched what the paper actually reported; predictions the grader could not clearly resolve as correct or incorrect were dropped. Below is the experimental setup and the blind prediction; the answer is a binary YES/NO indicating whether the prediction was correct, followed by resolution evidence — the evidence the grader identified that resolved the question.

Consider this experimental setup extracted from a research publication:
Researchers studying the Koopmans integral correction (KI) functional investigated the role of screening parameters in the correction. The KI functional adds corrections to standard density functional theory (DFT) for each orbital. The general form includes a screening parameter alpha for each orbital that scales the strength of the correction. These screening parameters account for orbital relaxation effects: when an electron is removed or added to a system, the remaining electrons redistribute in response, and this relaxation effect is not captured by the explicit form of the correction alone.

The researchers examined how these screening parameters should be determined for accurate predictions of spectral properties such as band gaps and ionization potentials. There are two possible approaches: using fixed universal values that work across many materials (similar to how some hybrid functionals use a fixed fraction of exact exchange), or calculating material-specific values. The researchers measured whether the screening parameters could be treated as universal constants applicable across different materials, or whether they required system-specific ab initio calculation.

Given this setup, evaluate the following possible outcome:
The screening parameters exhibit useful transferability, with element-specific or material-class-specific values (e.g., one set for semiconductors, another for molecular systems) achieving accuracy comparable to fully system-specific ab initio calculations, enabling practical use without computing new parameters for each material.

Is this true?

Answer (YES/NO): NO